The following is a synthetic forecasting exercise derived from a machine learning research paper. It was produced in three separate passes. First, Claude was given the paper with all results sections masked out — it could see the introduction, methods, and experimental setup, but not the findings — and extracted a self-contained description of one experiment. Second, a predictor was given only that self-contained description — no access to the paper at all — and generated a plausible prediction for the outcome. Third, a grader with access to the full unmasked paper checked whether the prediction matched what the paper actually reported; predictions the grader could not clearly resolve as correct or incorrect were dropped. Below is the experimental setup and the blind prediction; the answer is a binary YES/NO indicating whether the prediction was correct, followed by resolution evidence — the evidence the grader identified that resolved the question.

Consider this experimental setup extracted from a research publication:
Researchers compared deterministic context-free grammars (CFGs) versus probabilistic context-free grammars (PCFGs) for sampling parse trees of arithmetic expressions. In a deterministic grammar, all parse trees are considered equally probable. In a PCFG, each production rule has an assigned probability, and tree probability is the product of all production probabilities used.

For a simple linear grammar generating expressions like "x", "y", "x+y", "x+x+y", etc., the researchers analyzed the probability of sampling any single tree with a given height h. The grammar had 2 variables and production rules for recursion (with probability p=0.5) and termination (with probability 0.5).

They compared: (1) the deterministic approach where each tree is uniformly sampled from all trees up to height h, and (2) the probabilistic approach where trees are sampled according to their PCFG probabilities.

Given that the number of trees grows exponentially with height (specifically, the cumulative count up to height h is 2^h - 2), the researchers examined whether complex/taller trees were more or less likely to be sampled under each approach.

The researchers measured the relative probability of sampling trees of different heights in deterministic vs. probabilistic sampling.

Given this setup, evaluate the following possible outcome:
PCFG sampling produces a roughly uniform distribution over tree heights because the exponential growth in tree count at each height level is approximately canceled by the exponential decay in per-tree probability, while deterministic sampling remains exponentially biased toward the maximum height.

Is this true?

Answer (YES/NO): NO